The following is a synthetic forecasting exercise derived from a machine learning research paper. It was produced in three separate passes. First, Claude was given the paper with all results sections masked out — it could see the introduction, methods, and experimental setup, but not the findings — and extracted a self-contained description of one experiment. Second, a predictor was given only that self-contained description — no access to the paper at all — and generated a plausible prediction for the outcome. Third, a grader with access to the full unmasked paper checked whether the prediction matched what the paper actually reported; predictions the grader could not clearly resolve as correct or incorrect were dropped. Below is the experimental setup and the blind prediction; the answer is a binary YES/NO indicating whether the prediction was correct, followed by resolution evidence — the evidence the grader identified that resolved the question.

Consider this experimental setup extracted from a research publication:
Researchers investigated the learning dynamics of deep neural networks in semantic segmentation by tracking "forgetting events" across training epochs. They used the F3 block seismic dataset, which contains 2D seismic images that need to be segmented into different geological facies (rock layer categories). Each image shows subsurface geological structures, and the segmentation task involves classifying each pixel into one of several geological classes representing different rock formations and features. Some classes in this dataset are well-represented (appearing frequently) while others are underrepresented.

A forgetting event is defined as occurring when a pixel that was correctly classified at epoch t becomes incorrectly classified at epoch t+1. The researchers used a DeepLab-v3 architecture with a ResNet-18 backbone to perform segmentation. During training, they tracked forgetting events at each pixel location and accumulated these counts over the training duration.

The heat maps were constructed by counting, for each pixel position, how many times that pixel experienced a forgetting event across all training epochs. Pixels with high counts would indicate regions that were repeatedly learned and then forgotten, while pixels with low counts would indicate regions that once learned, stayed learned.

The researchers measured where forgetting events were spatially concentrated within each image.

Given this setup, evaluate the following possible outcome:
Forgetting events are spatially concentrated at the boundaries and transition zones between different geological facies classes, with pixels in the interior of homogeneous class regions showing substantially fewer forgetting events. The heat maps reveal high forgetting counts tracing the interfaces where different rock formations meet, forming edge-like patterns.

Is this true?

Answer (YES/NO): YES